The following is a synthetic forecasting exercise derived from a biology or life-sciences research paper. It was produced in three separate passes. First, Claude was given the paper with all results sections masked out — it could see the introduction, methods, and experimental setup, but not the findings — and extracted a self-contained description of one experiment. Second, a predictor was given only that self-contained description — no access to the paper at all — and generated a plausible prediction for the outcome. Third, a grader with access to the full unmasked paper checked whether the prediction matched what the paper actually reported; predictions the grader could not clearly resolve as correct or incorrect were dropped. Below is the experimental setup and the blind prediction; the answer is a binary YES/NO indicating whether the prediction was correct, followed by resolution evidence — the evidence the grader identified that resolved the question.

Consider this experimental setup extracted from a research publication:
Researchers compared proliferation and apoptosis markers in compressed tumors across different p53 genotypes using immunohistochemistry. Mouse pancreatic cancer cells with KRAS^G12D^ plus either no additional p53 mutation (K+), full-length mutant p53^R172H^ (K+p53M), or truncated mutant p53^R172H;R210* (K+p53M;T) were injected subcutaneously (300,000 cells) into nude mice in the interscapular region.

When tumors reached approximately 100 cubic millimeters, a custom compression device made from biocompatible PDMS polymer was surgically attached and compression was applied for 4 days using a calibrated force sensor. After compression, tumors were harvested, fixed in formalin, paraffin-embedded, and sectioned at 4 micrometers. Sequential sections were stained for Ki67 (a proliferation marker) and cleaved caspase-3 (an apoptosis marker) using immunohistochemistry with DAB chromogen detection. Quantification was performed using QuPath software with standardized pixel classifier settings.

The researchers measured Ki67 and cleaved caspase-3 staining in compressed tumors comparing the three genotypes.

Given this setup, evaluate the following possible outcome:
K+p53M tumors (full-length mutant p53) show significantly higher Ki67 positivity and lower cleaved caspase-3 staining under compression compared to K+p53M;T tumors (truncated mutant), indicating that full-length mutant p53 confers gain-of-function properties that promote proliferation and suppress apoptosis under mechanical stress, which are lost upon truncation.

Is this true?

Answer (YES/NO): NO